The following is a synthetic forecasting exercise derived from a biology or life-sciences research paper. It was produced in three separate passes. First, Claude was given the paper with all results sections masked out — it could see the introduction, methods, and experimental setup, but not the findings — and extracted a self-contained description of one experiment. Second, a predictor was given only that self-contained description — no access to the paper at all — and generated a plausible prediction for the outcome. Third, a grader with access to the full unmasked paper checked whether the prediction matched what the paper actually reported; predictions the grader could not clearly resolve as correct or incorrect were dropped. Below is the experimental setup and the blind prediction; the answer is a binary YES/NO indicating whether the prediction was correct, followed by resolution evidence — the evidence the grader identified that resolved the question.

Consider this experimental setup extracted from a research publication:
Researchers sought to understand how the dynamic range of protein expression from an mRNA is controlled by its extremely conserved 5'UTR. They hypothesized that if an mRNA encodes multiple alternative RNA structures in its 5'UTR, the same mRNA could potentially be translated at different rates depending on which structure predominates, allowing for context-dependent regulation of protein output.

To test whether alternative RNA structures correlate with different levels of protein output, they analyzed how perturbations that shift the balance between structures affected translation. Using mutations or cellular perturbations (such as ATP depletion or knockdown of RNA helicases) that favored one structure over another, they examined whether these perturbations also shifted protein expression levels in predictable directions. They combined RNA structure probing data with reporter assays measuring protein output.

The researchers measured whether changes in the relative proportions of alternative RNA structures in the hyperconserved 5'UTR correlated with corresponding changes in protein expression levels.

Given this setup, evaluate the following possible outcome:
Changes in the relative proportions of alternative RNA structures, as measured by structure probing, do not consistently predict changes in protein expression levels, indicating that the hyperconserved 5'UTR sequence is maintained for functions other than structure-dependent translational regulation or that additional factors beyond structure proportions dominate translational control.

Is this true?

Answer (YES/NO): NO